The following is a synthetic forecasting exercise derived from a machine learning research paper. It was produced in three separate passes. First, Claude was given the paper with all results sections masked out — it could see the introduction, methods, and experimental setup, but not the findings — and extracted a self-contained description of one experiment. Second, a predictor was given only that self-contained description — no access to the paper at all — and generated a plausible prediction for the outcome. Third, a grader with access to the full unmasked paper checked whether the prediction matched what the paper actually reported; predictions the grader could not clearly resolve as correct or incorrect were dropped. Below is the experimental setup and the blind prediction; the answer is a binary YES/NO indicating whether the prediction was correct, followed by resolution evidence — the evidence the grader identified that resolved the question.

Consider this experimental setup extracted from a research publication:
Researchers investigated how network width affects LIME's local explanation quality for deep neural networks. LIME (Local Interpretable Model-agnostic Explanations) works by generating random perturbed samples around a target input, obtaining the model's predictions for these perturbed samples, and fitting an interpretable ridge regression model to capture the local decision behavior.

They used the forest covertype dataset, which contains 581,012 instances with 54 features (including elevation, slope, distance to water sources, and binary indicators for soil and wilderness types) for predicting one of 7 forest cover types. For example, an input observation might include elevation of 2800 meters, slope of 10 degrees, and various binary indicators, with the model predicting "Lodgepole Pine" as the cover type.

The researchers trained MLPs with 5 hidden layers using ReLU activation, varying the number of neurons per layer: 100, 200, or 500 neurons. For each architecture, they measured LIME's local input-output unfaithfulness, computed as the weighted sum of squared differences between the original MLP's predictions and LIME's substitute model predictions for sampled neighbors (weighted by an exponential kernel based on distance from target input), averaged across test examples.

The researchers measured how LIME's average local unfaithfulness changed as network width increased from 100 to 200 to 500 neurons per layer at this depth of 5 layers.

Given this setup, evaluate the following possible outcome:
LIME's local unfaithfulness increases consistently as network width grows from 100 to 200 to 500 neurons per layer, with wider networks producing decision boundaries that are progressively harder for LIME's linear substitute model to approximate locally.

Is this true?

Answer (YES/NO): NO